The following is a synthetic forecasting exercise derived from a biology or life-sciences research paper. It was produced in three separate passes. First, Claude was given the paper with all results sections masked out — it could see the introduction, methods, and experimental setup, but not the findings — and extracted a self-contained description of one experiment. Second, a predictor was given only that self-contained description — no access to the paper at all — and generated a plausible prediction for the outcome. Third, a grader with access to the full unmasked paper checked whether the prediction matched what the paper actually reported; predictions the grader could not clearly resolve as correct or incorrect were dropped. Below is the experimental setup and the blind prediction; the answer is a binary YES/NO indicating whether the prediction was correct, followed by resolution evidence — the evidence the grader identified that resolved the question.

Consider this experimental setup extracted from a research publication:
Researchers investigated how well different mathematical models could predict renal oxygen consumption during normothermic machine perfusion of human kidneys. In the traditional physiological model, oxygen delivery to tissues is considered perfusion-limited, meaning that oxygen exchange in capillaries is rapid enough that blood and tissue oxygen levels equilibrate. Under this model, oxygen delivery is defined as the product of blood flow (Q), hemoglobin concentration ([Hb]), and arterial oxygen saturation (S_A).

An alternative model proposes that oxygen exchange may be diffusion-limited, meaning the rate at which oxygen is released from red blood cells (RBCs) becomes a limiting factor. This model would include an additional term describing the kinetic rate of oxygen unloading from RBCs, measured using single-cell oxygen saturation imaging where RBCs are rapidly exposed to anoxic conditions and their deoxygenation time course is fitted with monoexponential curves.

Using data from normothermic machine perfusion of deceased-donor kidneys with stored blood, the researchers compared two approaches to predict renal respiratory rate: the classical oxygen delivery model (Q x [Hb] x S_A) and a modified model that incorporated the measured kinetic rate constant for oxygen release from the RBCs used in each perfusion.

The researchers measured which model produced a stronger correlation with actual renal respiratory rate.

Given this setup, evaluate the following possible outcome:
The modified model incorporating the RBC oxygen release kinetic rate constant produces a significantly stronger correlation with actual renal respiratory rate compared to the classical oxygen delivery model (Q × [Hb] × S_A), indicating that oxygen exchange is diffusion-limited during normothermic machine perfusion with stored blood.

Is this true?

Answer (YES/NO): YES